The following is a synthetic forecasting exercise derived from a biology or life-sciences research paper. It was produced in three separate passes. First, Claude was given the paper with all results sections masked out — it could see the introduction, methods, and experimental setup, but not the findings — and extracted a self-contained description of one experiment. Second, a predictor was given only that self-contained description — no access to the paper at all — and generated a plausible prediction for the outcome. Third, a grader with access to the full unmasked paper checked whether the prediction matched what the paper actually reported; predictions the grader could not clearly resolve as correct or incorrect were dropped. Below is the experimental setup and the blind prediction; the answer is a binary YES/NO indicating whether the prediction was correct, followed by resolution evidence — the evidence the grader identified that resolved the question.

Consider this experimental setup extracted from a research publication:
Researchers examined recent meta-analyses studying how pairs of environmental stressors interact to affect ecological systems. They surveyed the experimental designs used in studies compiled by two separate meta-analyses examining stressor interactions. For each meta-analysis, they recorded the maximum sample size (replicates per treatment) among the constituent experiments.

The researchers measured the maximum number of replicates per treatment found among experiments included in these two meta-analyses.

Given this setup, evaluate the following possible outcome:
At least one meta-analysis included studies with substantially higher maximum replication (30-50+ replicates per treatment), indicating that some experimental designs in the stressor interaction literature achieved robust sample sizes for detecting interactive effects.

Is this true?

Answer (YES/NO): NO